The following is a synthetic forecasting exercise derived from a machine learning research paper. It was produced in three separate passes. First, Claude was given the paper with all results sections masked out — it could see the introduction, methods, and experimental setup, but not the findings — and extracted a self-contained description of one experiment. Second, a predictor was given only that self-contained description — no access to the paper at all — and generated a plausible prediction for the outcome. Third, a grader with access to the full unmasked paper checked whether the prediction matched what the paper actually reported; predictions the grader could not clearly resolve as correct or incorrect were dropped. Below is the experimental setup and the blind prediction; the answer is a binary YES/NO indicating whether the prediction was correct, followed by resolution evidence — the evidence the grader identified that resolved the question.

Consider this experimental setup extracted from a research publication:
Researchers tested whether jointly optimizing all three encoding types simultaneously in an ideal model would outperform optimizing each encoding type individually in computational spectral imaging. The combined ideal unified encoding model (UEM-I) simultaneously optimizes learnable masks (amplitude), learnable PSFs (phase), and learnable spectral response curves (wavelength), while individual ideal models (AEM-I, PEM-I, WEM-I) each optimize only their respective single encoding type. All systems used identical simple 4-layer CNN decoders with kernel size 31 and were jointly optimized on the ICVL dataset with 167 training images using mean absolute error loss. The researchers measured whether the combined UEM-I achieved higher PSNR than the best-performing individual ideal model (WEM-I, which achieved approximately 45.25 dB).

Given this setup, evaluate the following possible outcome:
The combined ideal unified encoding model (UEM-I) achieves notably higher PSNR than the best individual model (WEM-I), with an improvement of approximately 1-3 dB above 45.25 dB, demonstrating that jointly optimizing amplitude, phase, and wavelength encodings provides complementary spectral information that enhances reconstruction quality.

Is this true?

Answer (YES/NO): NO